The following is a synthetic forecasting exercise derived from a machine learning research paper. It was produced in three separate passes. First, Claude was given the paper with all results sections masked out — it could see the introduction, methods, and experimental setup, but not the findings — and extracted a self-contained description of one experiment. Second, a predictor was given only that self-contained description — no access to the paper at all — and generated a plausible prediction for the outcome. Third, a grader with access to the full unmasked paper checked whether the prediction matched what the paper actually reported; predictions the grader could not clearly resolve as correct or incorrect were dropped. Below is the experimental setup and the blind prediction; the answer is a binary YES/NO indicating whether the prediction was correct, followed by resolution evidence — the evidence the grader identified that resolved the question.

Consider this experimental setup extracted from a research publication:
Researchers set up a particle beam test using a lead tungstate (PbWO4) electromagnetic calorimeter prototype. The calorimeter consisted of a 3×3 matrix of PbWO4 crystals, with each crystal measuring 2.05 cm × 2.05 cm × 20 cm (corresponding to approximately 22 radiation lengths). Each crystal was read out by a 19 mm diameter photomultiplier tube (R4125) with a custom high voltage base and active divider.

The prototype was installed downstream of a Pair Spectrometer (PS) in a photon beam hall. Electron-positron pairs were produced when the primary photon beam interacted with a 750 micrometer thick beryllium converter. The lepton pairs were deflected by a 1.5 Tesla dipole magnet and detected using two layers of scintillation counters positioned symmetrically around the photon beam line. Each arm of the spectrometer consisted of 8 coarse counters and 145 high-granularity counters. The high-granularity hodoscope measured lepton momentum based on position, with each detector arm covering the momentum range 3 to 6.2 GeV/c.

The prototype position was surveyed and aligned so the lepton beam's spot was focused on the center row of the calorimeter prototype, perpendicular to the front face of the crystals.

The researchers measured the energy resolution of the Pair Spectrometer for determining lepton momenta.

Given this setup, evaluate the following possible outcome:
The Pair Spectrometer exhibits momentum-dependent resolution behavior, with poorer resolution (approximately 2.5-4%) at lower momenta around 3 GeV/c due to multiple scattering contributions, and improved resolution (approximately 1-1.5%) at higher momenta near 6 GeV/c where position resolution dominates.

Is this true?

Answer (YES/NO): NO